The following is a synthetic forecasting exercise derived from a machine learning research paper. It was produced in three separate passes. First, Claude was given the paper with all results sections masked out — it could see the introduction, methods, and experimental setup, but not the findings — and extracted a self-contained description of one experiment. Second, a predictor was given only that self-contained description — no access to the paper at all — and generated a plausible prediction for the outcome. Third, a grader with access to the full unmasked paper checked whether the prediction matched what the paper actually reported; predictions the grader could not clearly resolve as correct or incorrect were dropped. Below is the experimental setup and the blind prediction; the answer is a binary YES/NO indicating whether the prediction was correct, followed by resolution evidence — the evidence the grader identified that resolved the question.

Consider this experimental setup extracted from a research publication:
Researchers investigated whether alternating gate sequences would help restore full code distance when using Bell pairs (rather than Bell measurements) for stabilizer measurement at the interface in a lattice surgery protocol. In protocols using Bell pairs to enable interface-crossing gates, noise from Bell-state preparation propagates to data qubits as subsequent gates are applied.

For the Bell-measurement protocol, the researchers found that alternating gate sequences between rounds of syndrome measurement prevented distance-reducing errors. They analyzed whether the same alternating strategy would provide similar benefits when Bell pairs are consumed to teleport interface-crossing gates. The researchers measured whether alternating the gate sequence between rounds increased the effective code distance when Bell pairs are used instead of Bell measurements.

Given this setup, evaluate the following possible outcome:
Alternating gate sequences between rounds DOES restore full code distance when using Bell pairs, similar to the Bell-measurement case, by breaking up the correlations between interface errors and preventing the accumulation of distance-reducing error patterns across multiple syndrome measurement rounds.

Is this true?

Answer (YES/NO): NO